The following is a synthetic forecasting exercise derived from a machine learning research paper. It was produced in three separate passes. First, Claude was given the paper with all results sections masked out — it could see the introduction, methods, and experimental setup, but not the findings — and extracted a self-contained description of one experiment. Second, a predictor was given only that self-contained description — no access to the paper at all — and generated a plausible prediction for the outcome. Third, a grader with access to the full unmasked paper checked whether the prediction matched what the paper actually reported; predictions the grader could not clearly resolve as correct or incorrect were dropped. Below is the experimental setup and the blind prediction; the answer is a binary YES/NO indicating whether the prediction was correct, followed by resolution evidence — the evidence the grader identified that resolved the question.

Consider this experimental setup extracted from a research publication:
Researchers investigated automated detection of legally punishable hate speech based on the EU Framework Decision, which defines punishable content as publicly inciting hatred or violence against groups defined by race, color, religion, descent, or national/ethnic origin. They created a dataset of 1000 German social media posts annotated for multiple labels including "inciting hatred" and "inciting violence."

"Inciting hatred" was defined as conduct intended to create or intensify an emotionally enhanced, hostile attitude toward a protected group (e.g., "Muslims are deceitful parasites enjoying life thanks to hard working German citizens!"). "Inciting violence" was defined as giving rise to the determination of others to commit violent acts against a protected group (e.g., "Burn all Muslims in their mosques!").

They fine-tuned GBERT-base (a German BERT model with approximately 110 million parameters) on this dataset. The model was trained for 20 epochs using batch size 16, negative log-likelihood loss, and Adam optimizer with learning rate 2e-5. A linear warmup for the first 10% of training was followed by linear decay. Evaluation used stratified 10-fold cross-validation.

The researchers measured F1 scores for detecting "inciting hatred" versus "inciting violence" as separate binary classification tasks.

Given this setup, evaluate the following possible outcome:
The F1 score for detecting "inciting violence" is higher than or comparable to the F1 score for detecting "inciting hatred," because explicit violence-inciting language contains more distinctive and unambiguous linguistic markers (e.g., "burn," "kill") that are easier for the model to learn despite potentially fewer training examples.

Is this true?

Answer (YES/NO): YES